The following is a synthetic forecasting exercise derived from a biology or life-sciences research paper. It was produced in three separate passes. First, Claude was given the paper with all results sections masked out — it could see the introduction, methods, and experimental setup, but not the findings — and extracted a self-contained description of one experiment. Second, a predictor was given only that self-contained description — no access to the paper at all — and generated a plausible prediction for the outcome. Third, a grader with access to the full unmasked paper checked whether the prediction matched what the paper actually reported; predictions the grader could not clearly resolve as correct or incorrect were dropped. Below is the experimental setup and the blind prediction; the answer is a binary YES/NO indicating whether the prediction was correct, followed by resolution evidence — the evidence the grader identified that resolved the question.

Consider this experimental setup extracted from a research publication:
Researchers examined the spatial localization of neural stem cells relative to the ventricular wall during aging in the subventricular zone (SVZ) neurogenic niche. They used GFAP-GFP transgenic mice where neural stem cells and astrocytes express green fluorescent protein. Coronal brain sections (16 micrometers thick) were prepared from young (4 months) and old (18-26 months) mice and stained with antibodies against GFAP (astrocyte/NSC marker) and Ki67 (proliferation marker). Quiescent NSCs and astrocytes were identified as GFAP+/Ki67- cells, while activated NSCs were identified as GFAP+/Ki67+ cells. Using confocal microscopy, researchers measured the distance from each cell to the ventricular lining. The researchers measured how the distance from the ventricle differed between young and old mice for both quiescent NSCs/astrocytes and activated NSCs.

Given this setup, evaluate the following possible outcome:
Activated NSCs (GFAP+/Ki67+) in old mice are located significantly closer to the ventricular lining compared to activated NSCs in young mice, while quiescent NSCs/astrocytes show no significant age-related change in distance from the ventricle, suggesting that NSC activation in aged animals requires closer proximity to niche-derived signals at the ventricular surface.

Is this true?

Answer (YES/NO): NO